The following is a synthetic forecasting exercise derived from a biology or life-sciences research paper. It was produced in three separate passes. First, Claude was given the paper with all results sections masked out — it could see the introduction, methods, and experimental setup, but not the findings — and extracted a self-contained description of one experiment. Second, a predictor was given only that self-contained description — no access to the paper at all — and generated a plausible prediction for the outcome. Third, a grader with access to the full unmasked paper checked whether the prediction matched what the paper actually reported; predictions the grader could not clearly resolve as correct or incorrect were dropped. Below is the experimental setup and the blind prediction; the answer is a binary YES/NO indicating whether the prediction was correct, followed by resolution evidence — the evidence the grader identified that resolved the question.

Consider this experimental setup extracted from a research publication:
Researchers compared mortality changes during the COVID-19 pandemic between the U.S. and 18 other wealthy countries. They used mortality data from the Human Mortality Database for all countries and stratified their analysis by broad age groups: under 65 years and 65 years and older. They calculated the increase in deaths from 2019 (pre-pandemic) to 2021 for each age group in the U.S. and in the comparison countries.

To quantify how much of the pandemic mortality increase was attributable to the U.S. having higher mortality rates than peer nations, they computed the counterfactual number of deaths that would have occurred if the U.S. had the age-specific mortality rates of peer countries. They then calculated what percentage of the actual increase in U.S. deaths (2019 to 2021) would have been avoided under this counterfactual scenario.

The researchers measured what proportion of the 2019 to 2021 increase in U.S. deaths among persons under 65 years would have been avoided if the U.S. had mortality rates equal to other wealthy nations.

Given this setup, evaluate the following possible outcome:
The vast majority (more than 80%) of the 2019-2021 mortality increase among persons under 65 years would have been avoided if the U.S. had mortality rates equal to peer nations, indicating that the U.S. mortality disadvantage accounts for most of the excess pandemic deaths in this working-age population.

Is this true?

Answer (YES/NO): YES